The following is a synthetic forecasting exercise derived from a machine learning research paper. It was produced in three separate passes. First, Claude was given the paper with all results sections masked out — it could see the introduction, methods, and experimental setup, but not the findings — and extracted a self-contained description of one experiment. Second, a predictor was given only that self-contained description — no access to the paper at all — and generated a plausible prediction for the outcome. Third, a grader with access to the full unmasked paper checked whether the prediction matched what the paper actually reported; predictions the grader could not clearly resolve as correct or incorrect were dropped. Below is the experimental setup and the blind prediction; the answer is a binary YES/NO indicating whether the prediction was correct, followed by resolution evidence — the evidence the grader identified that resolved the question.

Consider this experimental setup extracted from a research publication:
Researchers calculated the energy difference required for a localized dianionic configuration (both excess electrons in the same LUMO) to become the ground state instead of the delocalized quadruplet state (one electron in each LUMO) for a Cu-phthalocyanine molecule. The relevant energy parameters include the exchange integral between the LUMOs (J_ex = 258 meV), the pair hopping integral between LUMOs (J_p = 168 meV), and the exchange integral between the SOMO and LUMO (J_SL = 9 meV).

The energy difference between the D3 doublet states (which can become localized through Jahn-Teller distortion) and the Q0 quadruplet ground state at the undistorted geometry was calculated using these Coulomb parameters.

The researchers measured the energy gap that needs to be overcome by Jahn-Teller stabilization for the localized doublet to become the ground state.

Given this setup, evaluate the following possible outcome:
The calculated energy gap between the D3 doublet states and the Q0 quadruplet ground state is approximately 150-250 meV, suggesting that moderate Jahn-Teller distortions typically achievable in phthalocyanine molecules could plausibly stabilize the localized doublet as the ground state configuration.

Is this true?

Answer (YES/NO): NO